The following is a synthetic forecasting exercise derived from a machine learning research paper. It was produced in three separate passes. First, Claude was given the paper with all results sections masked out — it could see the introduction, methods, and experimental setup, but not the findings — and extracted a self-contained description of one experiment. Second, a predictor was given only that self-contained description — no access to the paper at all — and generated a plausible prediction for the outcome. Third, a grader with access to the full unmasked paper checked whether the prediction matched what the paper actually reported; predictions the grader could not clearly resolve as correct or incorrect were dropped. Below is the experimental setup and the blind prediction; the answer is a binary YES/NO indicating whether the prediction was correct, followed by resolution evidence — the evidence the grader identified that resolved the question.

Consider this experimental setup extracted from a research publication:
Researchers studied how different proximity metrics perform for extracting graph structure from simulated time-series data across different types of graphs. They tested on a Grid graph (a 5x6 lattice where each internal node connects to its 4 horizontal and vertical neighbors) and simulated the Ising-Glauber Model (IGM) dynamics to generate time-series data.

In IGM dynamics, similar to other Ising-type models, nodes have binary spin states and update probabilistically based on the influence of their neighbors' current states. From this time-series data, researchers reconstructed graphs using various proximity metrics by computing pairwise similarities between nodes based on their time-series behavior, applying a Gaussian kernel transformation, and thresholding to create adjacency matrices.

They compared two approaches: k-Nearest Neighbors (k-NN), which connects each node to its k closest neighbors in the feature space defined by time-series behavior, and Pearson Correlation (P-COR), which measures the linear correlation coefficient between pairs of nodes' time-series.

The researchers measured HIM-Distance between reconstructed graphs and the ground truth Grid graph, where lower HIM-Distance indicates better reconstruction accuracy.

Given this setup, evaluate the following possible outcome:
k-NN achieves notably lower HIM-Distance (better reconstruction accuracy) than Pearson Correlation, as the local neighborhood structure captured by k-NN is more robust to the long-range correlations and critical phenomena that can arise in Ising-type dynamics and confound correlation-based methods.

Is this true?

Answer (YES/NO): YES